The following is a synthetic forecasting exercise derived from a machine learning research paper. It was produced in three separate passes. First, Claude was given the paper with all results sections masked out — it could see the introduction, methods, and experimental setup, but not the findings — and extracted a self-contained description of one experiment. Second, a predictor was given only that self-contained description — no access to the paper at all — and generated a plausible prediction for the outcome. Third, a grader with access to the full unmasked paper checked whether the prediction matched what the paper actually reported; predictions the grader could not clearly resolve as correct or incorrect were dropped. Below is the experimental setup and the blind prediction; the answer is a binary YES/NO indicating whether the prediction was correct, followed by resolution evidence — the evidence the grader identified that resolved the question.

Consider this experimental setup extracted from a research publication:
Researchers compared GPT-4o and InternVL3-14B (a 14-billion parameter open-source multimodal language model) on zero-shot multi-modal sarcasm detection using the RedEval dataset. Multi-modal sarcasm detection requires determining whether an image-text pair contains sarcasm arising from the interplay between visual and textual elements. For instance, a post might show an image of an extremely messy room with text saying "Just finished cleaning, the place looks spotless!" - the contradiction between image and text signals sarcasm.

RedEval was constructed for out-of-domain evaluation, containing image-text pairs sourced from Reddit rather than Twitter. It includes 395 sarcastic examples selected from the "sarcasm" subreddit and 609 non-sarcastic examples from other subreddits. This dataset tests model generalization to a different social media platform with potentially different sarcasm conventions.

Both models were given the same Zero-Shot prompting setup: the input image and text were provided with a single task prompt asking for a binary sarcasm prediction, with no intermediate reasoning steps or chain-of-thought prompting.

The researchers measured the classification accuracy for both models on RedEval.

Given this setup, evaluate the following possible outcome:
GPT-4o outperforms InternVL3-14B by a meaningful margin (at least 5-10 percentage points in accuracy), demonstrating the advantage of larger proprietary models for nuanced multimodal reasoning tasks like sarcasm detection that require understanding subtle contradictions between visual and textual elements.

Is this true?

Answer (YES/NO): NO